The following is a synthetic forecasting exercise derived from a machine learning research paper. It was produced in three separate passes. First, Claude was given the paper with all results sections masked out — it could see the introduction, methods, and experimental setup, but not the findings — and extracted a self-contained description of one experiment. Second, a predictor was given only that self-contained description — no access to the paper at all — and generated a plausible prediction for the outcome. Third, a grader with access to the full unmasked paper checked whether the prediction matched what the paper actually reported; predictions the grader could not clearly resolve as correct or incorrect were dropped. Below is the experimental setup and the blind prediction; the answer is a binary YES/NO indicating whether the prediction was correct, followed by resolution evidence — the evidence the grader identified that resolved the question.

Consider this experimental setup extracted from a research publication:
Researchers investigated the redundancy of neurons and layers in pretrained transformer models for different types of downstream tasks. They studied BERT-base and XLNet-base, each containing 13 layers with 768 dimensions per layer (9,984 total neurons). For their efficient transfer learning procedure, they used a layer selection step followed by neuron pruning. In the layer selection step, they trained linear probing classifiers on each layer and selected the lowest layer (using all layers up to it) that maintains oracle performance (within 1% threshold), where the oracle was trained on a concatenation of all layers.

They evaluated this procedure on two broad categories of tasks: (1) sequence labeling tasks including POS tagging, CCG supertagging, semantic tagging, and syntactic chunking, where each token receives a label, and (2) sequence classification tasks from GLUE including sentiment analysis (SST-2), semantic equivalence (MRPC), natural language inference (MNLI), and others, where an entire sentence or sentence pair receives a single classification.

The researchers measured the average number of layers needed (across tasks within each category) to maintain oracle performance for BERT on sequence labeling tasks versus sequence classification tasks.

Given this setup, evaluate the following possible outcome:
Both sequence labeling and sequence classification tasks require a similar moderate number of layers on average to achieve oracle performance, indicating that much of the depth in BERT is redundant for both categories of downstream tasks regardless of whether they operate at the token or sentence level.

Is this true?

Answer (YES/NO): NO